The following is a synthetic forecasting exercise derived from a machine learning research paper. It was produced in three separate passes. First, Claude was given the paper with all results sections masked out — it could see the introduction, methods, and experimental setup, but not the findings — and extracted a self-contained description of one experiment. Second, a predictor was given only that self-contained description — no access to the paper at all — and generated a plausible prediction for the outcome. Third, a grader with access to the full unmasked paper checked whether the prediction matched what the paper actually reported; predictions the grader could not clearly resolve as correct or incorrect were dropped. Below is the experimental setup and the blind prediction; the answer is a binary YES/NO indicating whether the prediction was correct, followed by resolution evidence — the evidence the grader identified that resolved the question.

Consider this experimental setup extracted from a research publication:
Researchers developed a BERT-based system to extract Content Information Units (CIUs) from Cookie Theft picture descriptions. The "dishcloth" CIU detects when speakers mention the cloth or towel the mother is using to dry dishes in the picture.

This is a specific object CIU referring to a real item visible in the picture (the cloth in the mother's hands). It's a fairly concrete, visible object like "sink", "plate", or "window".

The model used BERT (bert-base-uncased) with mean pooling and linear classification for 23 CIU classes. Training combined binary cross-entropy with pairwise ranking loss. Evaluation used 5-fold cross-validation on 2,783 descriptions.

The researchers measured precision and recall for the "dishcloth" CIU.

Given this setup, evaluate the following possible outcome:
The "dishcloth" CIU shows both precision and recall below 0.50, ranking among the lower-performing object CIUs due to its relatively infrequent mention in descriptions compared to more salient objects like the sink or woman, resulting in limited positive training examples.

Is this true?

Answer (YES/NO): NO